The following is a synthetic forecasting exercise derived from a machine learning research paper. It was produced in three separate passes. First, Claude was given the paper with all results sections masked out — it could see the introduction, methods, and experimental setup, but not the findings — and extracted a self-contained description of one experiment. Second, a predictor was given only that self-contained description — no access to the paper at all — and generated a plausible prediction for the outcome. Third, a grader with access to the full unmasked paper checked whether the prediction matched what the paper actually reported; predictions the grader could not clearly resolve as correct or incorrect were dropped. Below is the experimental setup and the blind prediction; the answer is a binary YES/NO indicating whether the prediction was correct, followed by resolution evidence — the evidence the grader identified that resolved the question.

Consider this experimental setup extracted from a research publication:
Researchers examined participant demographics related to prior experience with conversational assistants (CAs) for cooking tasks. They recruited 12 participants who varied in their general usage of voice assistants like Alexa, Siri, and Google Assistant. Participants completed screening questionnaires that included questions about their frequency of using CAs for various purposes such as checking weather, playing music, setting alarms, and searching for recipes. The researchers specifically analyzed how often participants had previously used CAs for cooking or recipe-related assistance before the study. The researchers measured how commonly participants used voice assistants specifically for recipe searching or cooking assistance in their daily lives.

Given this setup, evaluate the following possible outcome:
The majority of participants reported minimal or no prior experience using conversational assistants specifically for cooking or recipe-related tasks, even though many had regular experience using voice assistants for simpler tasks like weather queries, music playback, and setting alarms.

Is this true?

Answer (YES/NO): YES